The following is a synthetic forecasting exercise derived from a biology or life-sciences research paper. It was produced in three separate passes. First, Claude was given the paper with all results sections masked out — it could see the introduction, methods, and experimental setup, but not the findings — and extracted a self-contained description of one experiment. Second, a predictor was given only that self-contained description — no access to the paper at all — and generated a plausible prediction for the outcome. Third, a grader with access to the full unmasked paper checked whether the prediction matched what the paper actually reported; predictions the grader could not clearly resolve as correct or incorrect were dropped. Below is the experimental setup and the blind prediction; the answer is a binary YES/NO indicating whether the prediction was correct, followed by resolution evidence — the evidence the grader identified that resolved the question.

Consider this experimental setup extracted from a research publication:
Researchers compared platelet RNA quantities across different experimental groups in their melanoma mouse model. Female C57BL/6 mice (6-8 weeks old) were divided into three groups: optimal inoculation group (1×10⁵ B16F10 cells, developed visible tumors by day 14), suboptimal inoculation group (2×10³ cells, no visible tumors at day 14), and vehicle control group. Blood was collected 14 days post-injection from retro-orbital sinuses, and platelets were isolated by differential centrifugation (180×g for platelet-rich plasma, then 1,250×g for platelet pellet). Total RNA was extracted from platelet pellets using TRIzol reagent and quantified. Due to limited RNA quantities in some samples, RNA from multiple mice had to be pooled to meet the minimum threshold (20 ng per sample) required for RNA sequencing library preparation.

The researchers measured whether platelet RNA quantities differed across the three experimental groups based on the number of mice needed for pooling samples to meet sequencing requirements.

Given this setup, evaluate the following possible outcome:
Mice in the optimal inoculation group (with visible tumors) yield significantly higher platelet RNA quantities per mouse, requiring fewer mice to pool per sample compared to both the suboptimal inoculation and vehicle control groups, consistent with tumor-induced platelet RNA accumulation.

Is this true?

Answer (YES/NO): YES